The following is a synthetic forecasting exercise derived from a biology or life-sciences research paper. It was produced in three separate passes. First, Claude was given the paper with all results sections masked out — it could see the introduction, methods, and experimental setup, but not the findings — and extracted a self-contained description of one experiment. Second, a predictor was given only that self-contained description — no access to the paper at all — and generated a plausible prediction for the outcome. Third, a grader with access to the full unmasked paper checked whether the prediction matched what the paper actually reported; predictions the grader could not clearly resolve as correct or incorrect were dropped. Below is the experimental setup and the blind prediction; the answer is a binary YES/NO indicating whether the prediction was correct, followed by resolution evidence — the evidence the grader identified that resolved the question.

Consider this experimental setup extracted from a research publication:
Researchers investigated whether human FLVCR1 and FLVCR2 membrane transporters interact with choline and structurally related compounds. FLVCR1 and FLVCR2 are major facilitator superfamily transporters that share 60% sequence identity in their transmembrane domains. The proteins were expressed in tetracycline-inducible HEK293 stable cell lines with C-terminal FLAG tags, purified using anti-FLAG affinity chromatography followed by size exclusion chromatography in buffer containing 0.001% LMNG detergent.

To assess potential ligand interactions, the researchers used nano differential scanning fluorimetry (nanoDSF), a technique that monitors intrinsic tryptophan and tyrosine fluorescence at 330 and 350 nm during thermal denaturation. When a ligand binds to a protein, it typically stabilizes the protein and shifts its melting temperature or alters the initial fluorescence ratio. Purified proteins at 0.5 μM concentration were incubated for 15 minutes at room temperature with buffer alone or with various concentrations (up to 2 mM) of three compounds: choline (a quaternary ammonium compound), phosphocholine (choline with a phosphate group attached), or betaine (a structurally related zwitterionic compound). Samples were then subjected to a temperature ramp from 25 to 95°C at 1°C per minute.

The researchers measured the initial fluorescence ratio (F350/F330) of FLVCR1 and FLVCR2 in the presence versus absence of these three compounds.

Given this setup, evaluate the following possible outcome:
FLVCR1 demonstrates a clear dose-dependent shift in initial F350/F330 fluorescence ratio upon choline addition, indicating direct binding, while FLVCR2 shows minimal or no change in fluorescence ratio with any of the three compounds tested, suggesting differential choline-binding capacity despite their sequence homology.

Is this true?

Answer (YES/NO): NO